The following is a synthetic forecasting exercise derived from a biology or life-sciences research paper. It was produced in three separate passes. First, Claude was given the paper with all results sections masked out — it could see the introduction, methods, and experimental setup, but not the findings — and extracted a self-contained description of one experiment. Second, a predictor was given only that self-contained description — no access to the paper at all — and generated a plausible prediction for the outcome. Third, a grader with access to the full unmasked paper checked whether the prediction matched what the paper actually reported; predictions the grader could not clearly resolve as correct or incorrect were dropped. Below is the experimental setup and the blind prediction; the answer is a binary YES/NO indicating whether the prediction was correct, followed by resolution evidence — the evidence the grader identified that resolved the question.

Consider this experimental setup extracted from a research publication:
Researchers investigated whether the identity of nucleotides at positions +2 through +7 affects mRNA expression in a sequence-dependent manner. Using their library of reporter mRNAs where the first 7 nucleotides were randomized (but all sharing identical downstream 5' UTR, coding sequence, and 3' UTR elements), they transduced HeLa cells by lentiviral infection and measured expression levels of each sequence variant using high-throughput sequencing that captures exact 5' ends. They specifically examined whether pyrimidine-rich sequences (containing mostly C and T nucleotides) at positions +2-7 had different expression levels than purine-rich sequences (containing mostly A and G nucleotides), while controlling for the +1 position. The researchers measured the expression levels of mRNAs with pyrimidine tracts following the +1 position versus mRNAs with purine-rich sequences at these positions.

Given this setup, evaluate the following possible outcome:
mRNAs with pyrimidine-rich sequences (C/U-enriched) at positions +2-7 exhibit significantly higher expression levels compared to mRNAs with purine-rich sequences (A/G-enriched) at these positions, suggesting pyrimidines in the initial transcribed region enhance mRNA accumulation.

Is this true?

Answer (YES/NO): NO